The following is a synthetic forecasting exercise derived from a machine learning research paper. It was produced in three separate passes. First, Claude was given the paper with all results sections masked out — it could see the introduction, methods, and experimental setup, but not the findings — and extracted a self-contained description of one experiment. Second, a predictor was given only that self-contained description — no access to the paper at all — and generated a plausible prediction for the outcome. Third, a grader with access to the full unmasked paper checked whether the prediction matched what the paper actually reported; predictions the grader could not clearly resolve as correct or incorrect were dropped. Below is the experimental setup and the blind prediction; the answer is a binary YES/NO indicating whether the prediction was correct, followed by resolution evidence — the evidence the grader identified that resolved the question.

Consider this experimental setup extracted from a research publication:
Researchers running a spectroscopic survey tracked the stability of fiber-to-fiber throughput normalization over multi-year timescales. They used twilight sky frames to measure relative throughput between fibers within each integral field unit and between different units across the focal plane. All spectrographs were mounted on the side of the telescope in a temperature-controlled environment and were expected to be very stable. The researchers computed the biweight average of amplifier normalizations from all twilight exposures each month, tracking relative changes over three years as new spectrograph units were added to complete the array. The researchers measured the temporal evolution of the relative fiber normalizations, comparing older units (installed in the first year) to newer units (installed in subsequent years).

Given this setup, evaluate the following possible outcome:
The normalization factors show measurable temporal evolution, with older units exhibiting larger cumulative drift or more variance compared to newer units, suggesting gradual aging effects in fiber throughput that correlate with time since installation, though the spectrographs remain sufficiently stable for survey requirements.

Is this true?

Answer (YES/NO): YES